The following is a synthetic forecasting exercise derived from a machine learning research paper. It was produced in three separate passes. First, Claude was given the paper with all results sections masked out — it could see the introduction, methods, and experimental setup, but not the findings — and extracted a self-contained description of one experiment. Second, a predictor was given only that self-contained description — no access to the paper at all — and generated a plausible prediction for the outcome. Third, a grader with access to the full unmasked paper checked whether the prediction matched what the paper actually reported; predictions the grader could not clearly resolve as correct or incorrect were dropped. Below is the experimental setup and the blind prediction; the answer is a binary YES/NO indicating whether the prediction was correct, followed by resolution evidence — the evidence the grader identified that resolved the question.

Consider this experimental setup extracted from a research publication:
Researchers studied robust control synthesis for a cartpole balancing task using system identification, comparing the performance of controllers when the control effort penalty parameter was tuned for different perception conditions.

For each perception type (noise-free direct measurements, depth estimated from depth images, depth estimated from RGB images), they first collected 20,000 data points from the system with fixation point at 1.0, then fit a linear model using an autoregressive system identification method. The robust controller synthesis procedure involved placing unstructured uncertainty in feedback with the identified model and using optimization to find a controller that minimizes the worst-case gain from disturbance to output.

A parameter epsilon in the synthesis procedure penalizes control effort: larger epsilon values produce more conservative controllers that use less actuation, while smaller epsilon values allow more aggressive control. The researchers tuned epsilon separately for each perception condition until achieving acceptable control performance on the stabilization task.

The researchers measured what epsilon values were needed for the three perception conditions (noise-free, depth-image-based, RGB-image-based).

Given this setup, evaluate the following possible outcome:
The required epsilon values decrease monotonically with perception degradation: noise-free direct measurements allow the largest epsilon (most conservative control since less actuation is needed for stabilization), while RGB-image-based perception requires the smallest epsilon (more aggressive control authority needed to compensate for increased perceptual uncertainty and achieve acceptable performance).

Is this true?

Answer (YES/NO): NO